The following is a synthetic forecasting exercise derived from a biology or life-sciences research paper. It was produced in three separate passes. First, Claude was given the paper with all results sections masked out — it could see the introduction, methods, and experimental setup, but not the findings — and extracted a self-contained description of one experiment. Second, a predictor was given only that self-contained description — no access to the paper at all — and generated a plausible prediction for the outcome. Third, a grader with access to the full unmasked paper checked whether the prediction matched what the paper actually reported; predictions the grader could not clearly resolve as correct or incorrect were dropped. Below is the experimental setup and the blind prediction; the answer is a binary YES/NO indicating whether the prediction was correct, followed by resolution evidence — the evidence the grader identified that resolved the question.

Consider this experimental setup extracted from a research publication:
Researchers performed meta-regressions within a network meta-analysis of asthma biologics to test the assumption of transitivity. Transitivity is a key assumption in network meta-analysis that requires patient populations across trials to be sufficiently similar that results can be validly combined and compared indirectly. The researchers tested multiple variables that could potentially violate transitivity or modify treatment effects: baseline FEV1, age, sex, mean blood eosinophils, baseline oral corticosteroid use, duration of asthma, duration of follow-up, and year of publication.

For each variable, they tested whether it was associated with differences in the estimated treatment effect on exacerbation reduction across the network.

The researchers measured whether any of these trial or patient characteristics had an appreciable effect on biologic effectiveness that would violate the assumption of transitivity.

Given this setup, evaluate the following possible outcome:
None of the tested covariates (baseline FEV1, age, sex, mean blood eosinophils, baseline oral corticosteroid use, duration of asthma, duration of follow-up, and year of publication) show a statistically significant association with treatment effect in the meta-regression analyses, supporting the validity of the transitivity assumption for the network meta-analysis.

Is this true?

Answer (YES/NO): NO